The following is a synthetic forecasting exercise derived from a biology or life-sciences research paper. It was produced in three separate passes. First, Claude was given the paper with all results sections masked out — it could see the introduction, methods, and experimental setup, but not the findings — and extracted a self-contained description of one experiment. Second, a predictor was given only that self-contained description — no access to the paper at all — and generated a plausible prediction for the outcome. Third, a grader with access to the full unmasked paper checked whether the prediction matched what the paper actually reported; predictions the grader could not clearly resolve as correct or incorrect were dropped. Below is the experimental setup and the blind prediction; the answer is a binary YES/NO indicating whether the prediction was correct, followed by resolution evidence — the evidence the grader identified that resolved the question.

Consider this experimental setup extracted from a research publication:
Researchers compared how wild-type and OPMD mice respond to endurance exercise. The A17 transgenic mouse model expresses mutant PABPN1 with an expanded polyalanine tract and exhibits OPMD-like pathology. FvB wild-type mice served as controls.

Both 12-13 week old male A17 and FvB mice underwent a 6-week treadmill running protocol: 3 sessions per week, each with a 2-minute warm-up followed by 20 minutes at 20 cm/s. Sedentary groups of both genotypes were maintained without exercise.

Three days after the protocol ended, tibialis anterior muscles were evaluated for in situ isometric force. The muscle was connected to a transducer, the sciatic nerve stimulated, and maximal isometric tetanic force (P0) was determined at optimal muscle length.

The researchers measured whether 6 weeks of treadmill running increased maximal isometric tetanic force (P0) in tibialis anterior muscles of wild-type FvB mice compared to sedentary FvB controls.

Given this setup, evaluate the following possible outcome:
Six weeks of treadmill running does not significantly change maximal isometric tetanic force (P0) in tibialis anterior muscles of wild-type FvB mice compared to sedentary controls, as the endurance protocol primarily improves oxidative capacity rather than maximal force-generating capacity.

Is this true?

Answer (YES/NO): YES